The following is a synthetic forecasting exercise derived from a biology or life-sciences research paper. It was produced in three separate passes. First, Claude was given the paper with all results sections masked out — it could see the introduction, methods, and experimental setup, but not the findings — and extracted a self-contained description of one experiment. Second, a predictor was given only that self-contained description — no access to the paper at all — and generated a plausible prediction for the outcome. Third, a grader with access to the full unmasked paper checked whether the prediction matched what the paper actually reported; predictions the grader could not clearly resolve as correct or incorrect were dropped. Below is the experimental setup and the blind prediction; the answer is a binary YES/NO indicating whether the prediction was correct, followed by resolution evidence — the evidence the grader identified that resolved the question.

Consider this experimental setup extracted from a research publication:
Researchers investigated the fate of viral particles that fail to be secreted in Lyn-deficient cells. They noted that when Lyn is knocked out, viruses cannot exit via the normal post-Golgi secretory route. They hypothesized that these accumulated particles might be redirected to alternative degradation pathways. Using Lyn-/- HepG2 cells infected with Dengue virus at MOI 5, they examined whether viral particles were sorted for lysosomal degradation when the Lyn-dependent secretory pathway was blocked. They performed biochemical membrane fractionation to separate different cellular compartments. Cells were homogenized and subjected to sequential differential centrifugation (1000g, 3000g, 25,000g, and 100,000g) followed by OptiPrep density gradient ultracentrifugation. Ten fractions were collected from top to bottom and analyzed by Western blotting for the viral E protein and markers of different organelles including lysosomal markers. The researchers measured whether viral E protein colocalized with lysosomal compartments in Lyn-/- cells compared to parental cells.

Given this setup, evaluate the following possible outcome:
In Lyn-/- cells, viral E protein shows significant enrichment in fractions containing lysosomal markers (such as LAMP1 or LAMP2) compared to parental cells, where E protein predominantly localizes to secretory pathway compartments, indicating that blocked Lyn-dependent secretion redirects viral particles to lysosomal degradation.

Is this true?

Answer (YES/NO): YES